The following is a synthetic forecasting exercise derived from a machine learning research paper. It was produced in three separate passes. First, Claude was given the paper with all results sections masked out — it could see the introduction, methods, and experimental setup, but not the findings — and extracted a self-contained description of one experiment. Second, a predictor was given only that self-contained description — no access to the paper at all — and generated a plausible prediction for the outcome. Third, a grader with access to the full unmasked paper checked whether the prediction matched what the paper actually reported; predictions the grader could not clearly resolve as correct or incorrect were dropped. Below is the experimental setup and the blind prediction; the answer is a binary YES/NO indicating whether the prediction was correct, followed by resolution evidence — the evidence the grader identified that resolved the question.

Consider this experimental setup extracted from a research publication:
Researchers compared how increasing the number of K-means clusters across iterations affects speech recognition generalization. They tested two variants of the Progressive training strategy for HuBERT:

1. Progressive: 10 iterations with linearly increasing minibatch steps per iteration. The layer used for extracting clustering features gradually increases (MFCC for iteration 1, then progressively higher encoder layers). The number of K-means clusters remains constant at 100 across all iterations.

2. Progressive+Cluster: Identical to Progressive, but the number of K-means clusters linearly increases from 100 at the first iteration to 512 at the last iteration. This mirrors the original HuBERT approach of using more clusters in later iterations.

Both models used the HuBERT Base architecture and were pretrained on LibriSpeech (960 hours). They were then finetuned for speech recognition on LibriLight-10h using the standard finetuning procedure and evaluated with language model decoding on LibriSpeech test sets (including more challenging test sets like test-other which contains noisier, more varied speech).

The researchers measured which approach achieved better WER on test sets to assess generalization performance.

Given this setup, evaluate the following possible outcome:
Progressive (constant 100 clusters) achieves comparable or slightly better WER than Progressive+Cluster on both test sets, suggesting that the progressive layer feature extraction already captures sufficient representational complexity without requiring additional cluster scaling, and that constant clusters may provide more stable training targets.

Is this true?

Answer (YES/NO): YES